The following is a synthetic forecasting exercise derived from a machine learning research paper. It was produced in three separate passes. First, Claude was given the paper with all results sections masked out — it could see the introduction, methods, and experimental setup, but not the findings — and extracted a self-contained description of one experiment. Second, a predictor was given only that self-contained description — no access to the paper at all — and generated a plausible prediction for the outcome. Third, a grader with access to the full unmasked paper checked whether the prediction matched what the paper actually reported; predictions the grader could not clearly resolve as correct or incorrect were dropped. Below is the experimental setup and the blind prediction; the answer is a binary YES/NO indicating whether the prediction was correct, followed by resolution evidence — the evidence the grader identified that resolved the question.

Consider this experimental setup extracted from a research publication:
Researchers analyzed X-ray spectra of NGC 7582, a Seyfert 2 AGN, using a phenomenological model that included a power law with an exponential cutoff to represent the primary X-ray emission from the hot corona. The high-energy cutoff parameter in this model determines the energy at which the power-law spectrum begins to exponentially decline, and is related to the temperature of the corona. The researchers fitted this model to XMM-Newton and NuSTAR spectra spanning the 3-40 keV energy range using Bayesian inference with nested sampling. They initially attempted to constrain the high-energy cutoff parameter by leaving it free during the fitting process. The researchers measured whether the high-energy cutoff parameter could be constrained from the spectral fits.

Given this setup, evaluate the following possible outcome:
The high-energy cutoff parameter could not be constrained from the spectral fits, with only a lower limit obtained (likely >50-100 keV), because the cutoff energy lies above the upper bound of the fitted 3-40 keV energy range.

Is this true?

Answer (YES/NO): NO